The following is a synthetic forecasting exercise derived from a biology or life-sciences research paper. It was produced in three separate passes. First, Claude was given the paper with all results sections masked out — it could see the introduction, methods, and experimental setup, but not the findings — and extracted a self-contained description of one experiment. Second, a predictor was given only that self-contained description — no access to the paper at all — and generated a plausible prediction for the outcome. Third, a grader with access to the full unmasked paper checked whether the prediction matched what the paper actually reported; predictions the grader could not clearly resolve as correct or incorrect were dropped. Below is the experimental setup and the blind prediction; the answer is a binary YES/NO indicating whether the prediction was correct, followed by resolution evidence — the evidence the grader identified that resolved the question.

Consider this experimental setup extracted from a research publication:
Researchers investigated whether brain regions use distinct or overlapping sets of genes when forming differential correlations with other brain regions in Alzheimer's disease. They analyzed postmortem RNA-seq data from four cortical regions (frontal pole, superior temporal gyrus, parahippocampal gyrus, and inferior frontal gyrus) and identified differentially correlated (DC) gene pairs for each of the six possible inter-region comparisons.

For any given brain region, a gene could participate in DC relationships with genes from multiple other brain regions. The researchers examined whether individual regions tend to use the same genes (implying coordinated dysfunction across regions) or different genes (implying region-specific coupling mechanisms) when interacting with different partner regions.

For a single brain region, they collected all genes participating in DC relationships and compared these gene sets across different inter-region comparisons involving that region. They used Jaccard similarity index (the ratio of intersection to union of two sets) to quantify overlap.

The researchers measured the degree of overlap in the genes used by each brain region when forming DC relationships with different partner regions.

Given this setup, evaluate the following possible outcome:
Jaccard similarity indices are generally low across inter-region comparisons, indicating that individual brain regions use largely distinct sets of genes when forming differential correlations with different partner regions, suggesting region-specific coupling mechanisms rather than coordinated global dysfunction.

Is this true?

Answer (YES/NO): YES